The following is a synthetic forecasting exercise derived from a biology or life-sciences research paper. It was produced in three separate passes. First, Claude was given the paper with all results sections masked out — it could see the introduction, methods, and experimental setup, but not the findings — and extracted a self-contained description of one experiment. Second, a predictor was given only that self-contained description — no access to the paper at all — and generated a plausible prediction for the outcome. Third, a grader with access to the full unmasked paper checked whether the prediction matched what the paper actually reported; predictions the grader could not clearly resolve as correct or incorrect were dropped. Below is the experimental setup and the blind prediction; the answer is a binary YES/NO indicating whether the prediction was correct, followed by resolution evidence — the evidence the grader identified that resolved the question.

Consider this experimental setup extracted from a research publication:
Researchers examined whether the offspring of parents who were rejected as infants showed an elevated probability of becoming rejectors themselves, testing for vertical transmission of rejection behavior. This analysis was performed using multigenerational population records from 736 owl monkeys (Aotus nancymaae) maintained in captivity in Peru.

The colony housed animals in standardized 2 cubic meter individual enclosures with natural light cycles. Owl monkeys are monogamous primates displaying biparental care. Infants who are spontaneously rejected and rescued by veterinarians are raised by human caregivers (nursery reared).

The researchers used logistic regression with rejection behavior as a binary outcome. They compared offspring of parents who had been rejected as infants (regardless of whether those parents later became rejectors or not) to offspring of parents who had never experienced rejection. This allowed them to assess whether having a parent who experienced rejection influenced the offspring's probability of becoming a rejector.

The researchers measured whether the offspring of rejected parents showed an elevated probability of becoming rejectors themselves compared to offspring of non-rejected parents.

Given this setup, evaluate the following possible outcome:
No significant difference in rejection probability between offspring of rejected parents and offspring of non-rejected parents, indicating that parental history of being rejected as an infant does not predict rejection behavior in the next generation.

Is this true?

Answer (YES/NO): NO